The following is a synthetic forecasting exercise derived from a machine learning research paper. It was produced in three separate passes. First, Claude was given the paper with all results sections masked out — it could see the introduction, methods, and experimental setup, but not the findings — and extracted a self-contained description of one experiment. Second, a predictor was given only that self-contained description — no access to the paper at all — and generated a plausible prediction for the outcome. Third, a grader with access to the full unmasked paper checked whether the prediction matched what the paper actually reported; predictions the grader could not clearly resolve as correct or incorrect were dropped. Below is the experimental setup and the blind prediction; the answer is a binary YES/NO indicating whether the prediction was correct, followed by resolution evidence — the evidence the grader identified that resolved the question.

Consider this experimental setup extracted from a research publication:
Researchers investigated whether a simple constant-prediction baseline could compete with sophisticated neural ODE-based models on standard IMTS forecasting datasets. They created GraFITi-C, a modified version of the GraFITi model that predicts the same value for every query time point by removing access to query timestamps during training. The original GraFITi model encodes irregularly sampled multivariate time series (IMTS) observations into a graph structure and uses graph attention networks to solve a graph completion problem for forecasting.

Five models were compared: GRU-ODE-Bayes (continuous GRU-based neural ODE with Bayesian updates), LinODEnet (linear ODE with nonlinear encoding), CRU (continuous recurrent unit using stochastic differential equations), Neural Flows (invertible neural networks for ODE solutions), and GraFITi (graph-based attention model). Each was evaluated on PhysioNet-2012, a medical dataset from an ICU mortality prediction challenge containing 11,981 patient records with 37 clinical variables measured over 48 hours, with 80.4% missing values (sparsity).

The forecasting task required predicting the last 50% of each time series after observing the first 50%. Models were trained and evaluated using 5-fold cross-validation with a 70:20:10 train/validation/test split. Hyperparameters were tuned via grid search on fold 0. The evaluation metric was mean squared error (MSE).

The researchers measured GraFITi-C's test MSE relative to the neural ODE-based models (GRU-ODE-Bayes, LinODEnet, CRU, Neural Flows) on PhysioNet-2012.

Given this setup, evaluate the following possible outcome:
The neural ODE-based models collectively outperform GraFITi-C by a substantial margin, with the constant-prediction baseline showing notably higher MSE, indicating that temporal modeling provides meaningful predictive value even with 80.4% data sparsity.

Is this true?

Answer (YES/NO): NO